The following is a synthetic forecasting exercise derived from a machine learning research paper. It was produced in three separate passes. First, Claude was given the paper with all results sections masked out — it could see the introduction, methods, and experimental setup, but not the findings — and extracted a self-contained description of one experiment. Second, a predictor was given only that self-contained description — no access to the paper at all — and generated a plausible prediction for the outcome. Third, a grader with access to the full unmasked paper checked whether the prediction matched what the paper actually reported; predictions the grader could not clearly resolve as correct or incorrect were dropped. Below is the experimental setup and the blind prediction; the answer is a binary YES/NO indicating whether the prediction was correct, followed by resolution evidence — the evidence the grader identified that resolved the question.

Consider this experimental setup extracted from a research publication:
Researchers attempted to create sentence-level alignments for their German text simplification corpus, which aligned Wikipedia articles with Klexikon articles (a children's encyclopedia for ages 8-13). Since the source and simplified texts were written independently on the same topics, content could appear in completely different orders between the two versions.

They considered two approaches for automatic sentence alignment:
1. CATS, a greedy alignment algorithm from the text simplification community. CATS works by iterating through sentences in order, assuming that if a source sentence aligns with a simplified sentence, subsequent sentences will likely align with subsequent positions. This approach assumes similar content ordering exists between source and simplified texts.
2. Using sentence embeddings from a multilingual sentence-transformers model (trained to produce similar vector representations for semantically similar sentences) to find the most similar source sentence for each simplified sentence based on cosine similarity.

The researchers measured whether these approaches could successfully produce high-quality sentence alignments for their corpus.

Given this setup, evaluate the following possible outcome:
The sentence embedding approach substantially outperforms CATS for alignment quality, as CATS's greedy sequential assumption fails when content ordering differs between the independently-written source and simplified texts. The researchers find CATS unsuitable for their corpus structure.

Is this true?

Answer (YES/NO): NO